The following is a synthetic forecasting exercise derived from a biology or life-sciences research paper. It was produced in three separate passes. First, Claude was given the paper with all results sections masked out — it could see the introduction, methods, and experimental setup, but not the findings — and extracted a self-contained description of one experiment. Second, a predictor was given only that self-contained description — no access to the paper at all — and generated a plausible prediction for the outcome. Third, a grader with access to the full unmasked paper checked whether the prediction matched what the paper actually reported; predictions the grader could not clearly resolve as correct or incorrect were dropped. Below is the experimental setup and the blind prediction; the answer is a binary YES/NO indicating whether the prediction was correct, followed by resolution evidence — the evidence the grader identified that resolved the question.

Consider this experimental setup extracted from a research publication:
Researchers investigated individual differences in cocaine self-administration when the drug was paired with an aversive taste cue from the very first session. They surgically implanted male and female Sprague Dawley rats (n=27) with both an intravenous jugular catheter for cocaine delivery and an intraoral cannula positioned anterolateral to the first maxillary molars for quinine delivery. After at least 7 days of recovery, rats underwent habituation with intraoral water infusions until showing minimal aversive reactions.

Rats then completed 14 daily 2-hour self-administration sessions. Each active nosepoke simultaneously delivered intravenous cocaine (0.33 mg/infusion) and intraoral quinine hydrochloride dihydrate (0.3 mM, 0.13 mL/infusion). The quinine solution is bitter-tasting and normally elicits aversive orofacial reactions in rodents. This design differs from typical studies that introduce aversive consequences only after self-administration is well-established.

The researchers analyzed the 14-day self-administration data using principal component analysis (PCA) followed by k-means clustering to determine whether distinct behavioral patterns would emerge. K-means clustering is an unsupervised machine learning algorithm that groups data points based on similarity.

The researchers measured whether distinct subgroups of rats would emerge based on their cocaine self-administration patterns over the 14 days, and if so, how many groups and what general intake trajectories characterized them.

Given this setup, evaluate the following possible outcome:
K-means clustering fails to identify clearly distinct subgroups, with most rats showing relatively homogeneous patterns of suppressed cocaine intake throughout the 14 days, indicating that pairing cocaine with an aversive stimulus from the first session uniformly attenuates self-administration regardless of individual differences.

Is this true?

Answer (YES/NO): NO